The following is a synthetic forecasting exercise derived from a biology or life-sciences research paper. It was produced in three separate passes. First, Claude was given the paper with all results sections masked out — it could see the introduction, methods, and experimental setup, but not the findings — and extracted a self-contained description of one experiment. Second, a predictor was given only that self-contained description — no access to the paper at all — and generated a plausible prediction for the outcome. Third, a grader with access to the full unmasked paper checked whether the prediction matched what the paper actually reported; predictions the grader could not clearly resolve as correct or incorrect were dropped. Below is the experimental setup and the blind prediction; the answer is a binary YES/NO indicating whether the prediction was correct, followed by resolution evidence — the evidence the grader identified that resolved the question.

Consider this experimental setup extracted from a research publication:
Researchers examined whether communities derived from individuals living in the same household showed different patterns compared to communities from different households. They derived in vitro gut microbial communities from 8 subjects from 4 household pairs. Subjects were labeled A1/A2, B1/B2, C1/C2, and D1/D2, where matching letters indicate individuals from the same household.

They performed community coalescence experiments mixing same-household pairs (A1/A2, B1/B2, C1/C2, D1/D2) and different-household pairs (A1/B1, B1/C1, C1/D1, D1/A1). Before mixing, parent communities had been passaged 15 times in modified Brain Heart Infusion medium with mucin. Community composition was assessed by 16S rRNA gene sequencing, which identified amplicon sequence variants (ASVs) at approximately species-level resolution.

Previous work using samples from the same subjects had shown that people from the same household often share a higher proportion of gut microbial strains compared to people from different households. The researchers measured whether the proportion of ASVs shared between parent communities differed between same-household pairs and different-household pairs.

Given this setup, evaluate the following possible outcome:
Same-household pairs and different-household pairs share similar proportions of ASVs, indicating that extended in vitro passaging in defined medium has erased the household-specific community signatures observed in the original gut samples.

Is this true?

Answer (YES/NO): YES